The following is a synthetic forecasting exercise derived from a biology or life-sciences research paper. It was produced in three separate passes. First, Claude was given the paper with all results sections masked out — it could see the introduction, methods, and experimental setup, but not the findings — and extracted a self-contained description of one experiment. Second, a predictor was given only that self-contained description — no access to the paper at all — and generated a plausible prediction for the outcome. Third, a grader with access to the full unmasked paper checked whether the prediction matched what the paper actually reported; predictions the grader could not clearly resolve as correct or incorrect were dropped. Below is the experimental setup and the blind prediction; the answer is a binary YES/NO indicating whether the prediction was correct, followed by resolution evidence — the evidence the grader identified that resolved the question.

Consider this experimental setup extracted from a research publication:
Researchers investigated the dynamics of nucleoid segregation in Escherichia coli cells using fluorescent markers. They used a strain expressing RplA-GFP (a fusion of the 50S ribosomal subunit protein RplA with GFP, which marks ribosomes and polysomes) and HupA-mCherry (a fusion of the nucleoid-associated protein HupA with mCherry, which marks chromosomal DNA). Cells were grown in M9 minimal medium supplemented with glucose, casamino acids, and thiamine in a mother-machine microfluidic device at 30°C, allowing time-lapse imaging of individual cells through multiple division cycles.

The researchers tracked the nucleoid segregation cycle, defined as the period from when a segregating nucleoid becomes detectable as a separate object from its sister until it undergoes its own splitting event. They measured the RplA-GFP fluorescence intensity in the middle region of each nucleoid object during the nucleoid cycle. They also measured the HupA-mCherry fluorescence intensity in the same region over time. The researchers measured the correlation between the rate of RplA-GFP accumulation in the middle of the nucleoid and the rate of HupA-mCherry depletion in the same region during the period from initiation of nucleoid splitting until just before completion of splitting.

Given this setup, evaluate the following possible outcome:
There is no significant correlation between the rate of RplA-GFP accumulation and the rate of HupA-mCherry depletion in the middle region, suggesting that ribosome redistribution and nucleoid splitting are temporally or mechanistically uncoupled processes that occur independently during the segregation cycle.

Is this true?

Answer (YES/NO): NO